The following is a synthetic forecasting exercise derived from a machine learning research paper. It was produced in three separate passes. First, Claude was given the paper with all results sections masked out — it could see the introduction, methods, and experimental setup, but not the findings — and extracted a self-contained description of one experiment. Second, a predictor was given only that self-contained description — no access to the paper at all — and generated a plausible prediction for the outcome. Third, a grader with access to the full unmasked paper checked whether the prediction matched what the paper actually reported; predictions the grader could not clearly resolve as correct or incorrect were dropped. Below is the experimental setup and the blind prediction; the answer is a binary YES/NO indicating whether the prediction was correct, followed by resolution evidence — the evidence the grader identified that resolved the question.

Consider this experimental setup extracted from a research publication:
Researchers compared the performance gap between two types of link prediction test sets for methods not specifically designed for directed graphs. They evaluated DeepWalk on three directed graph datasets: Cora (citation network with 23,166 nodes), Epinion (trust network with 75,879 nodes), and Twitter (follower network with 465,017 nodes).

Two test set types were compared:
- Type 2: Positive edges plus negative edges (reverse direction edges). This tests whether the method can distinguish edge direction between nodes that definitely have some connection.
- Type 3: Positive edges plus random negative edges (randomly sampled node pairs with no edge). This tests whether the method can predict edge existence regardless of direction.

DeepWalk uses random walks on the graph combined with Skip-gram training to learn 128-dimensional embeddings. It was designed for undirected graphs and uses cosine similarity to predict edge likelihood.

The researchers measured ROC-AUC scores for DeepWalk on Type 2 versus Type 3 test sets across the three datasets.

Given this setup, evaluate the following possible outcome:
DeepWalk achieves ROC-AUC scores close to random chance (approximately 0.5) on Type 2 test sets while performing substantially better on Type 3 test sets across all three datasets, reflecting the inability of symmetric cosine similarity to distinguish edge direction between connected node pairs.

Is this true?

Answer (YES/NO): NO